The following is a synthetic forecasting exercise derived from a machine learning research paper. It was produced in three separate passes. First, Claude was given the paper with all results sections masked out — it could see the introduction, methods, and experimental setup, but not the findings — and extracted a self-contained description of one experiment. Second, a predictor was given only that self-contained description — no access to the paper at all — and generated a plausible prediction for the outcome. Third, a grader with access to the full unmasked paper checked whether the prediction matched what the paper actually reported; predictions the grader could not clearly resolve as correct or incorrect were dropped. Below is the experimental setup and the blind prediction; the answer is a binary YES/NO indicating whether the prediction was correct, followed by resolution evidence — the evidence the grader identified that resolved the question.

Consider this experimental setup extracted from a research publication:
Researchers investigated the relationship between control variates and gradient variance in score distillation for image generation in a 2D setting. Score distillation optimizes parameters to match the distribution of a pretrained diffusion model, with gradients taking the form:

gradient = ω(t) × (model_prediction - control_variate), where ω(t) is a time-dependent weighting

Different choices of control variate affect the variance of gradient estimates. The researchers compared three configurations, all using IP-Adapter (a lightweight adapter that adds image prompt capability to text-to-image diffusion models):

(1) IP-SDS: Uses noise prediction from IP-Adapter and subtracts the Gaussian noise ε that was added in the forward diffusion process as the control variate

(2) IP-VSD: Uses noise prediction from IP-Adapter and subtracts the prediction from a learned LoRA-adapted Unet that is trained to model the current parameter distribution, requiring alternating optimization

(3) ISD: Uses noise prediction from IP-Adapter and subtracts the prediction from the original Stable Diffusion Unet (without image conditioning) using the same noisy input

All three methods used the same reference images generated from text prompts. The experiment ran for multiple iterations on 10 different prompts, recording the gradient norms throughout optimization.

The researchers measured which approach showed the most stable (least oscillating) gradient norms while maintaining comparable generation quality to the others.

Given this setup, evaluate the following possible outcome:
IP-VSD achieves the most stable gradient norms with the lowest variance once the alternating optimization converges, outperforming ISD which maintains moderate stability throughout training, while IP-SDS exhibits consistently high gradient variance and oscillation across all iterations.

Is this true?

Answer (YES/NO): NO